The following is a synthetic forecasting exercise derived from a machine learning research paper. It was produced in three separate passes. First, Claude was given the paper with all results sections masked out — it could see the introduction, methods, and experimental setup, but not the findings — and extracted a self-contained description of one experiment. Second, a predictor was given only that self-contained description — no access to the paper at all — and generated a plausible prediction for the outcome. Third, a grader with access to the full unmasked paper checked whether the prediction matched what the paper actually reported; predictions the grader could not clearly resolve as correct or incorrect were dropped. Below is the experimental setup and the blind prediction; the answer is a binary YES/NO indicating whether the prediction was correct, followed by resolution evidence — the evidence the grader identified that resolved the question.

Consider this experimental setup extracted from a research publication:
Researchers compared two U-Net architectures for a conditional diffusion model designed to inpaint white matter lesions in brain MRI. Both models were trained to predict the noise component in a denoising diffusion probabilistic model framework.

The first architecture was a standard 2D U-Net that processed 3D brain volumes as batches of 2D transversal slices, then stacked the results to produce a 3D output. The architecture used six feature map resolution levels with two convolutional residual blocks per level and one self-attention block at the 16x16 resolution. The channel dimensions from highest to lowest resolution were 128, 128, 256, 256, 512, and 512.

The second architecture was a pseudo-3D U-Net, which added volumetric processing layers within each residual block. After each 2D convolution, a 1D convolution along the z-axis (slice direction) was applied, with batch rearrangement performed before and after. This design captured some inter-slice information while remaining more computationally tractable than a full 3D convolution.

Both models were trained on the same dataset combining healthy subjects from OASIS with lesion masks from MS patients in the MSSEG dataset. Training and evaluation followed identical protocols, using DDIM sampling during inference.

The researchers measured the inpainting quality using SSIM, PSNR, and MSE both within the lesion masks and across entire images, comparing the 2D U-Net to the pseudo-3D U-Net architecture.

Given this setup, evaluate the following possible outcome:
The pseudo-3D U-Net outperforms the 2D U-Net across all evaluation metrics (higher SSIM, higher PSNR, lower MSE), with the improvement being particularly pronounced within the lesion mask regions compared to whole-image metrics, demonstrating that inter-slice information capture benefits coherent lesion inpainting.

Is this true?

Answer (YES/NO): NO